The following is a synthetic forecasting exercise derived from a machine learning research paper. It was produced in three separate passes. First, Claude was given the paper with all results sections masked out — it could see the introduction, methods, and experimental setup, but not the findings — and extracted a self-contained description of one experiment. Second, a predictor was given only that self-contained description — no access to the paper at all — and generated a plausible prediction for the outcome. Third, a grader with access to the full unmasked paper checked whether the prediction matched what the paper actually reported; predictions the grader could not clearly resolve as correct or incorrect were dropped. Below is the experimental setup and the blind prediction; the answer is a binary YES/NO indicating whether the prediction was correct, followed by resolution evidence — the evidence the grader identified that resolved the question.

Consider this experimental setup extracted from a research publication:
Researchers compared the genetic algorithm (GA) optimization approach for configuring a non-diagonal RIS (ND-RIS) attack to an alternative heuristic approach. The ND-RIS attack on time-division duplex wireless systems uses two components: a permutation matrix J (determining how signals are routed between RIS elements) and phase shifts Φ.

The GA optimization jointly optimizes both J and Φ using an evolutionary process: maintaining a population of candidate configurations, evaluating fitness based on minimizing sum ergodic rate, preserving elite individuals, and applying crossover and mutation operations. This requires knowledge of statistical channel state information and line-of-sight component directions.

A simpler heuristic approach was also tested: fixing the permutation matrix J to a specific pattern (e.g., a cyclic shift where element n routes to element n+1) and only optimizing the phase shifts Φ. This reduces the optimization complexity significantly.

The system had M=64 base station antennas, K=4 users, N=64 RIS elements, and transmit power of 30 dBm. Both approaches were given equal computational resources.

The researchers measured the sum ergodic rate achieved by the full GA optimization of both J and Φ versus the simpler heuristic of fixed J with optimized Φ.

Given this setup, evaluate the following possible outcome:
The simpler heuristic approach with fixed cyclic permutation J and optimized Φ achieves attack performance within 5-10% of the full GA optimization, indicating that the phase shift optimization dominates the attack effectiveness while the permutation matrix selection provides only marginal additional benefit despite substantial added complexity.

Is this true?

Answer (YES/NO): NO